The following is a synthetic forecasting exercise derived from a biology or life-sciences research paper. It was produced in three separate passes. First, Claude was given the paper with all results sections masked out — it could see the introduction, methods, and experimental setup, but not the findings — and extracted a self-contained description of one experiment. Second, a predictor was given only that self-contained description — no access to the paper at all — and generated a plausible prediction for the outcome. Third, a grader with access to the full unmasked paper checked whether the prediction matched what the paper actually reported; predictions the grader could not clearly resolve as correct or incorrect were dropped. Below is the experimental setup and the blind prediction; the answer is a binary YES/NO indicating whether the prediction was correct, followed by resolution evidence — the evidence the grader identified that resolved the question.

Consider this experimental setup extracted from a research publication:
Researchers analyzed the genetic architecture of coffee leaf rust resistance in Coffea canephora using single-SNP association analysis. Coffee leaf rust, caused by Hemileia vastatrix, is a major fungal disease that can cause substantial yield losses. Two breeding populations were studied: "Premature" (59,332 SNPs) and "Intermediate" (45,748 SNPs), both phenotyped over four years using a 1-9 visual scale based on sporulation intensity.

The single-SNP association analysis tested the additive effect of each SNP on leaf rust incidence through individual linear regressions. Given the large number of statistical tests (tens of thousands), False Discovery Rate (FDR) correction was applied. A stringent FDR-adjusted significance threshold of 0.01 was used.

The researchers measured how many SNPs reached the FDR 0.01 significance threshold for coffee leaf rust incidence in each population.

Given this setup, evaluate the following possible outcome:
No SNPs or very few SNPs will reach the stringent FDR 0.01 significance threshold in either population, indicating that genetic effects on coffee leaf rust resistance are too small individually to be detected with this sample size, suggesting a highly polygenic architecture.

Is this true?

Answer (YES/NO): NO